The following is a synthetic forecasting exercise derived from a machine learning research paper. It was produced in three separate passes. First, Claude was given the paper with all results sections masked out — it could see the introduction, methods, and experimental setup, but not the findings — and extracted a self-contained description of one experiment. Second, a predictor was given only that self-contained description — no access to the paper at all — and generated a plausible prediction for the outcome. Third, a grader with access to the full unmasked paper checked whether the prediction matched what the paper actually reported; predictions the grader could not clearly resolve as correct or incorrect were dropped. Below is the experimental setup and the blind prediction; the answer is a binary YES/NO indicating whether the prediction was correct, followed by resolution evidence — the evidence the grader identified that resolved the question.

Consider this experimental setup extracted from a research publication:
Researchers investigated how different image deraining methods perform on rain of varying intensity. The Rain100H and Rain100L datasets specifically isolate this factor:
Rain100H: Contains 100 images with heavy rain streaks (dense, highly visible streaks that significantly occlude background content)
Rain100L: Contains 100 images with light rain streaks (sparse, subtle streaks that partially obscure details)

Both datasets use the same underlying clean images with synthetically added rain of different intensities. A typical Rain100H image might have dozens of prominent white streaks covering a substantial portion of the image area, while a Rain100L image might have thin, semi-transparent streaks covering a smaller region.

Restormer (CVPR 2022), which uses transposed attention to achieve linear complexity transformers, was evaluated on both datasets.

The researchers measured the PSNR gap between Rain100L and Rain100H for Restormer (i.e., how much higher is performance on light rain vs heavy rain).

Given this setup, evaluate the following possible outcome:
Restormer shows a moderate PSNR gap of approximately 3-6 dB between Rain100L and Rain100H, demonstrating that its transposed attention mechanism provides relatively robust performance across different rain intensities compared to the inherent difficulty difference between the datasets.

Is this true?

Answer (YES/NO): NO